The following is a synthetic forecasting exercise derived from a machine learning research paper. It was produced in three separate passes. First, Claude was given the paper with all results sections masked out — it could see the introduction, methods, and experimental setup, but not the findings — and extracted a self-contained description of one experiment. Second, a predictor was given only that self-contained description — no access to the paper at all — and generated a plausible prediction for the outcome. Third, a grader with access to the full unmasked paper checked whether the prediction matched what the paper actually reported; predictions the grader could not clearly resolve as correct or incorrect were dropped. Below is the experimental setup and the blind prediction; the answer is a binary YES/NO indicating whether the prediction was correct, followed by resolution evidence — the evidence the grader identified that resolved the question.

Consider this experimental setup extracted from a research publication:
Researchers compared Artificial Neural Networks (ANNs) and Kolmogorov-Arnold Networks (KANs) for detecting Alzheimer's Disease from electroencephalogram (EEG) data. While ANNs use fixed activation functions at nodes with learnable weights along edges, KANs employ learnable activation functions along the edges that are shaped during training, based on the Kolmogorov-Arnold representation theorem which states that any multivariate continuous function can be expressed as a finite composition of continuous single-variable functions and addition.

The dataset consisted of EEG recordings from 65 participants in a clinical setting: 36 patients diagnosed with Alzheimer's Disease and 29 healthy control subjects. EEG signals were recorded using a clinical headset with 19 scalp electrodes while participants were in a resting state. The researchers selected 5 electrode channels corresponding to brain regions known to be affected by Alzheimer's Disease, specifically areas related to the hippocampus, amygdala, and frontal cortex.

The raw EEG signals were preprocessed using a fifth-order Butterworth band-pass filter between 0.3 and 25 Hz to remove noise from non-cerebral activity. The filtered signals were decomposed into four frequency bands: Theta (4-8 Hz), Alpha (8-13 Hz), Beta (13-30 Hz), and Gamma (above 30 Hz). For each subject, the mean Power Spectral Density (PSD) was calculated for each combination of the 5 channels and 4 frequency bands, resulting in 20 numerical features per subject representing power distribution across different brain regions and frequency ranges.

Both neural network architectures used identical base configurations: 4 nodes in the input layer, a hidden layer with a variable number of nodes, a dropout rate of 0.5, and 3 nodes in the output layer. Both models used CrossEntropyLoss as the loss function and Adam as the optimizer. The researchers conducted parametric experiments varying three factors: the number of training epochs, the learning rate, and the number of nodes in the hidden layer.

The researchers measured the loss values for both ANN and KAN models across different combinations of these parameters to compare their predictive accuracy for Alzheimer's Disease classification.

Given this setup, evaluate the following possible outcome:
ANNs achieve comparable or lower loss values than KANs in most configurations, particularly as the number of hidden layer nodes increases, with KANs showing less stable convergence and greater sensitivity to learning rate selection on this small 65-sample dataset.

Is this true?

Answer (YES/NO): NO